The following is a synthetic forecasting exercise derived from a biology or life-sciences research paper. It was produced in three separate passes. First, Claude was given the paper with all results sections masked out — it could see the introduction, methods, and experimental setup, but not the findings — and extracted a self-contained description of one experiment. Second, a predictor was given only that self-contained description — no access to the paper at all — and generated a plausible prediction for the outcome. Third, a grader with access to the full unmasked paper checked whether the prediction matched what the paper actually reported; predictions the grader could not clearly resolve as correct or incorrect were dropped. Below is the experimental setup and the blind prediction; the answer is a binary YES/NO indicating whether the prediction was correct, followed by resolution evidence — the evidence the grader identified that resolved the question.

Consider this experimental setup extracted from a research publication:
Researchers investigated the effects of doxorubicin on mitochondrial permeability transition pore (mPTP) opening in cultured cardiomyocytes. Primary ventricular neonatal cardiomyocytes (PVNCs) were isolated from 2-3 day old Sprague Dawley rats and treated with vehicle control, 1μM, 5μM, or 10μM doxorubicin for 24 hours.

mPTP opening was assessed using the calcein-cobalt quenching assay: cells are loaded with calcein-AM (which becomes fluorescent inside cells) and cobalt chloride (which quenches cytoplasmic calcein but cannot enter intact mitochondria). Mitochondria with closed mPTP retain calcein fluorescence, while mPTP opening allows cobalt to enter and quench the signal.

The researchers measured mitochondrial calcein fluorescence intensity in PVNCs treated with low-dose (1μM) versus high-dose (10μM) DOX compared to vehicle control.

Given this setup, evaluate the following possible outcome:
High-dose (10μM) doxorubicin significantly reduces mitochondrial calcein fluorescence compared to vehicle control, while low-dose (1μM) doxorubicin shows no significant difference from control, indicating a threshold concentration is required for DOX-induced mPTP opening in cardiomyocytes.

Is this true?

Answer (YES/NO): NO